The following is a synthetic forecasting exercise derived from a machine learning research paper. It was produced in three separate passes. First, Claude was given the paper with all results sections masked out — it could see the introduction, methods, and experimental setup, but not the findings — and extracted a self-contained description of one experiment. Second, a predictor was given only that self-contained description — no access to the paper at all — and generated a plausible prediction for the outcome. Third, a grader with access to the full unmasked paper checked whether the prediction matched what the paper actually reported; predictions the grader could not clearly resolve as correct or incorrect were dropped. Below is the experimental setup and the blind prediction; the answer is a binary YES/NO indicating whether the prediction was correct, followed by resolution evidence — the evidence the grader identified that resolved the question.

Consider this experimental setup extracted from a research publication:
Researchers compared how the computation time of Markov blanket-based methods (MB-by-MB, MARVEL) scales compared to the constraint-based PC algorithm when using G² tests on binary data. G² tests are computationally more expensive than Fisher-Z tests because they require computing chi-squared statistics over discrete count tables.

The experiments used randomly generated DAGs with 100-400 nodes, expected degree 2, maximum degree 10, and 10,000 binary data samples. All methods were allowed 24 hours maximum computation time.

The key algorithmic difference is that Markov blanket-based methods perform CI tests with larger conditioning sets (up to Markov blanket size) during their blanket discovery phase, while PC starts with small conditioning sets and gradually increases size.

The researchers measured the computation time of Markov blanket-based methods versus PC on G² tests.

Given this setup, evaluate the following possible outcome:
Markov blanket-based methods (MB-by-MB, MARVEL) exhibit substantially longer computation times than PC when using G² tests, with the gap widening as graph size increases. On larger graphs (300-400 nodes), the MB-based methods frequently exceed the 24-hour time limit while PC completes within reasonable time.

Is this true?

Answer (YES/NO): NO